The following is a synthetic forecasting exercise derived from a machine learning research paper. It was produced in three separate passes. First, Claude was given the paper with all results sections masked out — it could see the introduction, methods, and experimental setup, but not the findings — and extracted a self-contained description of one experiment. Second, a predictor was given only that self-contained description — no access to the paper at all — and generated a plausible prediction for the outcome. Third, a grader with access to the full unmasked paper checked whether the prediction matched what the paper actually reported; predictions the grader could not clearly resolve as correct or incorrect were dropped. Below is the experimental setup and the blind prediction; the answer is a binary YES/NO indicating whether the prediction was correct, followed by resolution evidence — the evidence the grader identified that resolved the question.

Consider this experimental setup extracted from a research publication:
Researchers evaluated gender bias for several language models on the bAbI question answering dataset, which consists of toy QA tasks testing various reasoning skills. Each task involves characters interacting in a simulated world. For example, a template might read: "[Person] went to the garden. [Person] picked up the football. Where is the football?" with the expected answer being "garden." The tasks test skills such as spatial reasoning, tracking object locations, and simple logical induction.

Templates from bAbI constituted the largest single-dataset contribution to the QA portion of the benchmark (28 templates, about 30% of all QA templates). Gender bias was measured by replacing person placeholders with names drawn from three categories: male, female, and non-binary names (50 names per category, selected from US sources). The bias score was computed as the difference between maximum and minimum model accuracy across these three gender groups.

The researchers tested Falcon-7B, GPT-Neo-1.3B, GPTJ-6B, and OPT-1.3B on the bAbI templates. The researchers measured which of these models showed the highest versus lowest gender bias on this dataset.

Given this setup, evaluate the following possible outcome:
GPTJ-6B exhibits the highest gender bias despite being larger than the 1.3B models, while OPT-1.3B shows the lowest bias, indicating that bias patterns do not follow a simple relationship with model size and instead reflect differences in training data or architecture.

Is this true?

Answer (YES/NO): NO